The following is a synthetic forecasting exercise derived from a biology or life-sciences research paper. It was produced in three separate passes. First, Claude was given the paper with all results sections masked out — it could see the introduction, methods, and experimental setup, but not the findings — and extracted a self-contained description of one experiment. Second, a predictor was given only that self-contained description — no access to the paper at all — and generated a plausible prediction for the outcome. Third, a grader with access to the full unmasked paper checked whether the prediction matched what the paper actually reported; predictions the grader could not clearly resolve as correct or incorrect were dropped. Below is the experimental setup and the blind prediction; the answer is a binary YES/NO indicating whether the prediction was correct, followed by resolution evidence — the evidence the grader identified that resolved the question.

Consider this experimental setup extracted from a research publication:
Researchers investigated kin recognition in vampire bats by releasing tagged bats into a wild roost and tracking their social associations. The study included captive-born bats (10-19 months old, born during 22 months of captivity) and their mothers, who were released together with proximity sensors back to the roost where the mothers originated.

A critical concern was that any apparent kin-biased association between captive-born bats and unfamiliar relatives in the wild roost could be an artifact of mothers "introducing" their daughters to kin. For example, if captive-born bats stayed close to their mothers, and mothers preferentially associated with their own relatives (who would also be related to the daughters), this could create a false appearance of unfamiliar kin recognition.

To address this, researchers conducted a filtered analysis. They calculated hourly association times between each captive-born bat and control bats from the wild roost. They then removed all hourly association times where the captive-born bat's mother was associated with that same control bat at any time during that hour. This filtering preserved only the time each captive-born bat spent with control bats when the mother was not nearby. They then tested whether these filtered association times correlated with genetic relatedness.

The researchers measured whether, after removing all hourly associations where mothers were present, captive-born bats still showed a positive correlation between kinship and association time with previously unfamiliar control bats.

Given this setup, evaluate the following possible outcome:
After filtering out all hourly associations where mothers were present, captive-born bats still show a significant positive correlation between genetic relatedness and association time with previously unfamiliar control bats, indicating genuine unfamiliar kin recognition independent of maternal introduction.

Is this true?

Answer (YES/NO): YES